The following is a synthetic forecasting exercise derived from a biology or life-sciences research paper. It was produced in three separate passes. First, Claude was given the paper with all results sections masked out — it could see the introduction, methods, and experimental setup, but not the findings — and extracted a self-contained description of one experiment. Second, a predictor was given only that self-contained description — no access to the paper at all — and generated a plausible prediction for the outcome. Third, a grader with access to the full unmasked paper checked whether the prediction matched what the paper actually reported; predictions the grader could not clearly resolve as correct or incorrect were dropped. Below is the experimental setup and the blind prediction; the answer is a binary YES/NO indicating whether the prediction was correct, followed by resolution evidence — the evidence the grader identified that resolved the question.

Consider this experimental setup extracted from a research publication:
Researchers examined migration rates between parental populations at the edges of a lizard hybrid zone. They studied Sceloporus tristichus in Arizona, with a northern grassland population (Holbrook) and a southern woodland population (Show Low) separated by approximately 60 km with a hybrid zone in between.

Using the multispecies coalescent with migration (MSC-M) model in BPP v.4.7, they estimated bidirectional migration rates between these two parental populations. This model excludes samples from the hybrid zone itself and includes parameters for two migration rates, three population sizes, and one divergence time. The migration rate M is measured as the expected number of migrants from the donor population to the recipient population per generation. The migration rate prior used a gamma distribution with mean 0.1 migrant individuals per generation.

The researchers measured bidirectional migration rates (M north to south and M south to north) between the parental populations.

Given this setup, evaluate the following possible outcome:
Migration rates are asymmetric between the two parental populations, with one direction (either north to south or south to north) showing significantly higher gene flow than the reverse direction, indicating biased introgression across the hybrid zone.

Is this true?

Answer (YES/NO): YES